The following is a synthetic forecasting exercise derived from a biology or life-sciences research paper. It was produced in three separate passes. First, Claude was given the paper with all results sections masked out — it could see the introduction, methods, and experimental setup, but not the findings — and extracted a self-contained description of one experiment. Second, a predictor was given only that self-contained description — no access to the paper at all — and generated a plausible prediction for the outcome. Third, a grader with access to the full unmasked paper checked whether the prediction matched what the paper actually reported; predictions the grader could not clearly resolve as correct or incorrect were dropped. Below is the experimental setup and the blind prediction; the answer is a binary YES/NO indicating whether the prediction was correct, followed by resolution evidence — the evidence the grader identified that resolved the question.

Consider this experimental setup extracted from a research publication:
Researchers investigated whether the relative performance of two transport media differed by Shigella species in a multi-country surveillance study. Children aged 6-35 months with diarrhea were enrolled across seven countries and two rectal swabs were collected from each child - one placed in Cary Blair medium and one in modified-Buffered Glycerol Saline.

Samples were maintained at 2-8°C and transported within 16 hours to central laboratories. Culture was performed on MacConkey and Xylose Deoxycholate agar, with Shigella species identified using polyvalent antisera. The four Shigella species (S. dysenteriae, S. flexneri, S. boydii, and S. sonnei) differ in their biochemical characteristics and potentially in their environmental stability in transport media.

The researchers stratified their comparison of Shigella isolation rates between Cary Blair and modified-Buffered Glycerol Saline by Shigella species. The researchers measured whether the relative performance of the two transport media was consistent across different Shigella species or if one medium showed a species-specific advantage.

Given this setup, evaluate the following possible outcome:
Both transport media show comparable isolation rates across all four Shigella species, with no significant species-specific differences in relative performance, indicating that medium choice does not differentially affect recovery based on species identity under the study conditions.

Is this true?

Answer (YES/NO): NO